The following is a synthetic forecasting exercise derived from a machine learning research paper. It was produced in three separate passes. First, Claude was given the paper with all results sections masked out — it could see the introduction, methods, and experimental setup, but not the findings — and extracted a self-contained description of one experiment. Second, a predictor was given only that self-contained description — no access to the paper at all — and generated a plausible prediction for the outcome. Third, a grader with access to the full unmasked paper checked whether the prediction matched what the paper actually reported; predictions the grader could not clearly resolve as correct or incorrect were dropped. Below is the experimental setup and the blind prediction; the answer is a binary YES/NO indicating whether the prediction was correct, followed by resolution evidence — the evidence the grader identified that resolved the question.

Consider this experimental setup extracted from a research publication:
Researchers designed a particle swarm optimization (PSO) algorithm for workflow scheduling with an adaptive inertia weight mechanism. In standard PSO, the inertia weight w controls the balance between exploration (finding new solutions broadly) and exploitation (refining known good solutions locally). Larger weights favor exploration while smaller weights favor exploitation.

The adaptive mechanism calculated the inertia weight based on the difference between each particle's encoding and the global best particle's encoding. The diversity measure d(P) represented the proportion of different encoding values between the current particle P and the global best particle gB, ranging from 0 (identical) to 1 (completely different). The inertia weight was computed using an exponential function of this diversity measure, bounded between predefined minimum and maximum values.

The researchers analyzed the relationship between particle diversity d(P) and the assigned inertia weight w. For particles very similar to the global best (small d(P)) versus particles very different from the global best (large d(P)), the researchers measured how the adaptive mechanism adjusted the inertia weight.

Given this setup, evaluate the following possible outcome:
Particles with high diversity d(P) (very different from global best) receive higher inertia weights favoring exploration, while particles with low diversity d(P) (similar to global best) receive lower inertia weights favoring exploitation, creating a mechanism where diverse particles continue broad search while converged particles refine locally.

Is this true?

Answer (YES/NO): YES